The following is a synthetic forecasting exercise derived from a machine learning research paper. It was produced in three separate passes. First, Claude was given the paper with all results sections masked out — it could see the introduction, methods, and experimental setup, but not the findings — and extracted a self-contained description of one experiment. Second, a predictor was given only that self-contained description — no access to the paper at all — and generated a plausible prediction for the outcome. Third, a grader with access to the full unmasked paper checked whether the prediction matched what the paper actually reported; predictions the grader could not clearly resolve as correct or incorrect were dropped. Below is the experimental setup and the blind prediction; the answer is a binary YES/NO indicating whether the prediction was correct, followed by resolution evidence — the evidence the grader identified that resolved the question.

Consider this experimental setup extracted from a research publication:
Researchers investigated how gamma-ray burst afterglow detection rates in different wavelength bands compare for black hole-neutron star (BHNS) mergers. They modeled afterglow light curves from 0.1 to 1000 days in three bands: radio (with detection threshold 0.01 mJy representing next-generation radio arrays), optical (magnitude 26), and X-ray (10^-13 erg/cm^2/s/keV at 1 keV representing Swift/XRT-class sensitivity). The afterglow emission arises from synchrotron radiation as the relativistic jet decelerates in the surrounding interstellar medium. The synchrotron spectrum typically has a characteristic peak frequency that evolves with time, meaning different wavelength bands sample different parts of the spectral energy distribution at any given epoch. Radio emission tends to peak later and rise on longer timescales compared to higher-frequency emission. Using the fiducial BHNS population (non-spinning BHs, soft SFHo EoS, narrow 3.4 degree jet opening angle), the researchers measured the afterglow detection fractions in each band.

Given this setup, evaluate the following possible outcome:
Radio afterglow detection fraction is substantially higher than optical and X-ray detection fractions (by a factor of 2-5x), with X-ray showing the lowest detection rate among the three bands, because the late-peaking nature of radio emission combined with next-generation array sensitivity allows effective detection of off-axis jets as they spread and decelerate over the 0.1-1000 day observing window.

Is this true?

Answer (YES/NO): NO